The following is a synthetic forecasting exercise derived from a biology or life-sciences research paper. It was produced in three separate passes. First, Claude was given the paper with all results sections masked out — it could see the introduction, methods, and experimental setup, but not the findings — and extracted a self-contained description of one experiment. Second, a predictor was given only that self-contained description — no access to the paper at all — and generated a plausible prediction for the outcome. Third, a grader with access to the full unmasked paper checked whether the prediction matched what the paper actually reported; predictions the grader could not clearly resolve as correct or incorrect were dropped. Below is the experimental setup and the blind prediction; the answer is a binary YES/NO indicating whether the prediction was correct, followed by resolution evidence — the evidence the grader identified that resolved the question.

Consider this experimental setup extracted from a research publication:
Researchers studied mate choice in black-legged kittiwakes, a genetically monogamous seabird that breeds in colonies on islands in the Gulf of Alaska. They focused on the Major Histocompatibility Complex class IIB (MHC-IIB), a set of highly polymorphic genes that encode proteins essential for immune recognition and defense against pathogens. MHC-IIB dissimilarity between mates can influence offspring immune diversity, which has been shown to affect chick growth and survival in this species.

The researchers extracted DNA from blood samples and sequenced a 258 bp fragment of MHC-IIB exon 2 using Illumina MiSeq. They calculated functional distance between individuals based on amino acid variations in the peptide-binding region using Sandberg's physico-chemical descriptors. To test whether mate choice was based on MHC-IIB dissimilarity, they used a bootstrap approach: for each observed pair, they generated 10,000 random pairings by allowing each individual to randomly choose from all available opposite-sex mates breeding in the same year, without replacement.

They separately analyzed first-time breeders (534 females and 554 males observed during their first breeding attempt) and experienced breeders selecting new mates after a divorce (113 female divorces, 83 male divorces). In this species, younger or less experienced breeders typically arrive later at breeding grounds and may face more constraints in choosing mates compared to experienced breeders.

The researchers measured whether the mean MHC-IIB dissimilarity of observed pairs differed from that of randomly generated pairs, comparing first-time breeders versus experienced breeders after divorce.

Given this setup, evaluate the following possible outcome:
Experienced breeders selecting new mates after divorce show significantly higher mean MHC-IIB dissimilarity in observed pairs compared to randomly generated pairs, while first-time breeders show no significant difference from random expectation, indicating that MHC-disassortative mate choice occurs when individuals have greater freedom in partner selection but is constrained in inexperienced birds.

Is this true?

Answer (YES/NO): NO